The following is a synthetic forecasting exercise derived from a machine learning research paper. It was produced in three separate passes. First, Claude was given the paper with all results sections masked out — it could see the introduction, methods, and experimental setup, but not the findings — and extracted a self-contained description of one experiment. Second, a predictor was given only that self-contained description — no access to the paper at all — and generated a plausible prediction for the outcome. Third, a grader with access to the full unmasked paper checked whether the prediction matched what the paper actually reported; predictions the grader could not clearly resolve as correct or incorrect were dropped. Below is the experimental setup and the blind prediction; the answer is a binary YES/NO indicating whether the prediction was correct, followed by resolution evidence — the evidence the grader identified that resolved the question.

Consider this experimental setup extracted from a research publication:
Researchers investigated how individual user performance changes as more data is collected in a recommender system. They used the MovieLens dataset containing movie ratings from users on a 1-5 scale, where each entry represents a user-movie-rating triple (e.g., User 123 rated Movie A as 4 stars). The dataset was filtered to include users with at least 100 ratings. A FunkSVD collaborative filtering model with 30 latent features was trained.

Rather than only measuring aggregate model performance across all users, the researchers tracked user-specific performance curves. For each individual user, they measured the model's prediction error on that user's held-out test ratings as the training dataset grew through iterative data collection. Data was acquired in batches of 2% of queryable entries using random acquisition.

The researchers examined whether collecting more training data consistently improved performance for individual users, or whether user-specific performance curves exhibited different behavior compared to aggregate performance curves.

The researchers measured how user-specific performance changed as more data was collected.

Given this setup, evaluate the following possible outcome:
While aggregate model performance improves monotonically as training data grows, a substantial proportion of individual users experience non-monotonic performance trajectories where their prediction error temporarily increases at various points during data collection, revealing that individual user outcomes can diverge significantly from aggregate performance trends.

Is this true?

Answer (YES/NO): YES